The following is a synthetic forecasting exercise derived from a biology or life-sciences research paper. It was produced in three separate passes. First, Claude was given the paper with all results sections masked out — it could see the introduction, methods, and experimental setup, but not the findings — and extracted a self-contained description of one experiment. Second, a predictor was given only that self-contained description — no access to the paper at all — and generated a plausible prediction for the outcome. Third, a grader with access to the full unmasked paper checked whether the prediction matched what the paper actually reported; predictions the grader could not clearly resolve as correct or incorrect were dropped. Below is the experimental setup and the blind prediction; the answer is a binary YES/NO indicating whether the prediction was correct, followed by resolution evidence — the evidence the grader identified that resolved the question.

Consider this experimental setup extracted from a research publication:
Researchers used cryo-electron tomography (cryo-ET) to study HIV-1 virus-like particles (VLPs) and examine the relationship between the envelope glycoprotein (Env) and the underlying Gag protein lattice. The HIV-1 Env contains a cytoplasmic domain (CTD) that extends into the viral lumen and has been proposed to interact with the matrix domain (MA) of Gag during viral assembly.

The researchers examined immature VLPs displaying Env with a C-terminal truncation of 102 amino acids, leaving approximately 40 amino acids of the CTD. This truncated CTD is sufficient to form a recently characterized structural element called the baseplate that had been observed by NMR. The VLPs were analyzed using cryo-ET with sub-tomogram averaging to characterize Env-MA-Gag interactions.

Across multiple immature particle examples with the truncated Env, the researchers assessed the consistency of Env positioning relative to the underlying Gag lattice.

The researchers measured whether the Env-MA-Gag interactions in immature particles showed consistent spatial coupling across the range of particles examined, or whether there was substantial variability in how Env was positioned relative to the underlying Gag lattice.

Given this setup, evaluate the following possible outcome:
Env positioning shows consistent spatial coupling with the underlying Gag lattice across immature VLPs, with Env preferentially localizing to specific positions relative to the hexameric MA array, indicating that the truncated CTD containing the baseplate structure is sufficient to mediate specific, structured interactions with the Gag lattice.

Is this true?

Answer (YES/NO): YES